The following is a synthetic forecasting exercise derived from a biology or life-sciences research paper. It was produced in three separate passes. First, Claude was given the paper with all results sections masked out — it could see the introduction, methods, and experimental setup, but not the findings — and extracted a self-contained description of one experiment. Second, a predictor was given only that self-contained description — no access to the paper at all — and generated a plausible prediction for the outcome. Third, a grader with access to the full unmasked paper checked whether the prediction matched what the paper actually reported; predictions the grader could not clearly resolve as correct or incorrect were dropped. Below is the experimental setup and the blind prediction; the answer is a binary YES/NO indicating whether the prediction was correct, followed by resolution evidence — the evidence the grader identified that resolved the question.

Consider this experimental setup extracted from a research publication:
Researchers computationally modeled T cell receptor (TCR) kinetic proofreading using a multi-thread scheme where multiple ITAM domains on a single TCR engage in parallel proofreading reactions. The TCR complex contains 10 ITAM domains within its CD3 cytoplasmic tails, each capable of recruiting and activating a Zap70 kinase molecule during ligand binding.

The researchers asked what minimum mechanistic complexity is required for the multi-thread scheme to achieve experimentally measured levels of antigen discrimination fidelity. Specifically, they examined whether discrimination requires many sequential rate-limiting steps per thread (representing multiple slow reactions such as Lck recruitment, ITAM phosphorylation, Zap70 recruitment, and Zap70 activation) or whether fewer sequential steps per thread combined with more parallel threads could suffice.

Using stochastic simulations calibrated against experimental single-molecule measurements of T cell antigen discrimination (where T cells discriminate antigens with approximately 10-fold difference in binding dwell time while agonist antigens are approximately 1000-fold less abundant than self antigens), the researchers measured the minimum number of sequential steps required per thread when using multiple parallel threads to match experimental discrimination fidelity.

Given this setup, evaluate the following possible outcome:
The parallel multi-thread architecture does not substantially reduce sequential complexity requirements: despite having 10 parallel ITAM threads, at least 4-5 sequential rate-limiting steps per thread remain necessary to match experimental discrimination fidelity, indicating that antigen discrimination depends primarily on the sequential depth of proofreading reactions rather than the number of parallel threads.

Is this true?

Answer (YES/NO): NO